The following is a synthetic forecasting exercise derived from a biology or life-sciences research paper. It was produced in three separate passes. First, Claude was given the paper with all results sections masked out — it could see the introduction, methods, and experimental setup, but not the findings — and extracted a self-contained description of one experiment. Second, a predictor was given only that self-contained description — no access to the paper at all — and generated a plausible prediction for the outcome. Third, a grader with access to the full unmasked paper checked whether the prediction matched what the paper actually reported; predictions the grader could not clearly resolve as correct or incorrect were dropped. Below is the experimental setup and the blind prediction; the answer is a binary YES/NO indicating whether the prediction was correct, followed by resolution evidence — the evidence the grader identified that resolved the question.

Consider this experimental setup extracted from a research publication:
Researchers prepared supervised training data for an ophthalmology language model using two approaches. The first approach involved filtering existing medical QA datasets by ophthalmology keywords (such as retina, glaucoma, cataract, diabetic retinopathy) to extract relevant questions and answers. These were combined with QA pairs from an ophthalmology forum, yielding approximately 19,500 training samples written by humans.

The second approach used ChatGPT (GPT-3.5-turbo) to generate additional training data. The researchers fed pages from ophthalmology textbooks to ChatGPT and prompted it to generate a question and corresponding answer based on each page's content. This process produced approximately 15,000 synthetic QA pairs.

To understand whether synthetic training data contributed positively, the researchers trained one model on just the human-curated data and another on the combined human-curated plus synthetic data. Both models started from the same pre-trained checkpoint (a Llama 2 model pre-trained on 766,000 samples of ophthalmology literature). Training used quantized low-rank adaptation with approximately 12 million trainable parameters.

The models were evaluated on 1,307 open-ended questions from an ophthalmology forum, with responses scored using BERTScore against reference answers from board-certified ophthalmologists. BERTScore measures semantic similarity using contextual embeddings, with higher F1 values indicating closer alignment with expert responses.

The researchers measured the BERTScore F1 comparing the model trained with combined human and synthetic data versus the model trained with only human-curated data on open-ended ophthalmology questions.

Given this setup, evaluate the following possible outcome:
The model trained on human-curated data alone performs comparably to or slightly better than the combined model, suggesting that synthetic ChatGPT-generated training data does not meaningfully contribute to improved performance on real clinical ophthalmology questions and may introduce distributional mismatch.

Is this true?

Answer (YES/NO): NO